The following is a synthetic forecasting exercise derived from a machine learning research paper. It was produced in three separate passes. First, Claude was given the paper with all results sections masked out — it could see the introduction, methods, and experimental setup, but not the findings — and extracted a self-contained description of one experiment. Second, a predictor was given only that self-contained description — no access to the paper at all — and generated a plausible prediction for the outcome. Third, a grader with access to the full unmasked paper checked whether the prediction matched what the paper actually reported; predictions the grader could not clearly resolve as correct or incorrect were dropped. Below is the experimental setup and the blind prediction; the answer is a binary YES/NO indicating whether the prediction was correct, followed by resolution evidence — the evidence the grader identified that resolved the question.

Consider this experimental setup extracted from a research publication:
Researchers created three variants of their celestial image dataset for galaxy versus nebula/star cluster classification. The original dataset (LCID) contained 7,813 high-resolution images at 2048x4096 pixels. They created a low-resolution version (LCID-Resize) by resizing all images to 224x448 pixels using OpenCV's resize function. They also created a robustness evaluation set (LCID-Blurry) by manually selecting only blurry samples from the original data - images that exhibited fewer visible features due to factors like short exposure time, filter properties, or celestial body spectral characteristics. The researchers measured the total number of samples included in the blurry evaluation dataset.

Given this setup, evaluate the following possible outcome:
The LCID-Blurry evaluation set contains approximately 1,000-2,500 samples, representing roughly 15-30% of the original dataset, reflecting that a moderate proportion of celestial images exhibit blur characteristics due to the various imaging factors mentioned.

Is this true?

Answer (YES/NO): NO